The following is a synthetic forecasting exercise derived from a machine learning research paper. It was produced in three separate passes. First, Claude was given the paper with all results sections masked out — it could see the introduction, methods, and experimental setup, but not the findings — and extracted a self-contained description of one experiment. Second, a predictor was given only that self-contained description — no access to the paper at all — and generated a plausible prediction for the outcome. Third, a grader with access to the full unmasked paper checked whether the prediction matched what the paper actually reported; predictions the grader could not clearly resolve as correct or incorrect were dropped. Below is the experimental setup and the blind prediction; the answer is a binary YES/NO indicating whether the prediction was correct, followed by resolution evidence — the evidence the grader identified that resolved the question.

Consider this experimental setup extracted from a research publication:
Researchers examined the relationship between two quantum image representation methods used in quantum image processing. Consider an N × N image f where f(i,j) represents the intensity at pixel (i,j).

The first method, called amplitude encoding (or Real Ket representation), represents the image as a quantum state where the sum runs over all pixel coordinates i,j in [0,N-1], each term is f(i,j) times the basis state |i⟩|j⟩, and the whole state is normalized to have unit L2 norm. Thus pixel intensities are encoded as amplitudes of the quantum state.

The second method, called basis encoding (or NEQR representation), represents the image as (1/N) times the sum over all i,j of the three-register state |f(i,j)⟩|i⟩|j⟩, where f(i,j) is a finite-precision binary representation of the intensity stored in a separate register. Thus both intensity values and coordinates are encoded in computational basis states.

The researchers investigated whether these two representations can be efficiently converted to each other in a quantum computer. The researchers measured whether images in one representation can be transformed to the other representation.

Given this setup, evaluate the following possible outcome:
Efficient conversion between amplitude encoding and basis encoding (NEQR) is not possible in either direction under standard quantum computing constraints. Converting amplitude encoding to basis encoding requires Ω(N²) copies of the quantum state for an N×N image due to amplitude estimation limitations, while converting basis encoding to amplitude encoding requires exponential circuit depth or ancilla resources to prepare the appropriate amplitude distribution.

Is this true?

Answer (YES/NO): NO